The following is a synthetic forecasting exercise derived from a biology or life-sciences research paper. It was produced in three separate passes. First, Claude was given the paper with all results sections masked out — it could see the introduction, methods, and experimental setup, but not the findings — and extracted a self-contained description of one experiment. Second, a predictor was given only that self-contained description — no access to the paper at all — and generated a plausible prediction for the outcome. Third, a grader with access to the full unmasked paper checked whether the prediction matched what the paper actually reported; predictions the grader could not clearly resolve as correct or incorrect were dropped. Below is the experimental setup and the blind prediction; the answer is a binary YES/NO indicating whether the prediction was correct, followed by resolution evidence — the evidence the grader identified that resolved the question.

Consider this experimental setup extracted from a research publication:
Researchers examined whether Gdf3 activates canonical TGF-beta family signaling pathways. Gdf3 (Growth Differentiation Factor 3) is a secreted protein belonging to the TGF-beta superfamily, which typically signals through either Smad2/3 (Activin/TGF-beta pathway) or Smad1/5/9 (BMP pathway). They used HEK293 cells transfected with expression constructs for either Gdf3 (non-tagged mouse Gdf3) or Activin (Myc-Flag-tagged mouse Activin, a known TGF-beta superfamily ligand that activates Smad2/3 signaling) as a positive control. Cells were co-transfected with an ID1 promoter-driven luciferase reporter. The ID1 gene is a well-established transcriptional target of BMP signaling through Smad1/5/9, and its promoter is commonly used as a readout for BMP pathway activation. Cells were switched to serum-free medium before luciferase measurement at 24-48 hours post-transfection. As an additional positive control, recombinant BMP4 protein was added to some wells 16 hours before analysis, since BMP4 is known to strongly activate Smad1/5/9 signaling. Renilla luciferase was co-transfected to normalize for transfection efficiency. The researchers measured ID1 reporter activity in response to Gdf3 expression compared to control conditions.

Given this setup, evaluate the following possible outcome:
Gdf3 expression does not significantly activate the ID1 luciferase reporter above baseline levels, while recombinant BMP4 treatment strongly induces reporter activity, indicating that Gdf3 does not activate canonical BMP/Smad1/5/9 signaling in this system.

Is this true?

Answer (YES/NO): NO